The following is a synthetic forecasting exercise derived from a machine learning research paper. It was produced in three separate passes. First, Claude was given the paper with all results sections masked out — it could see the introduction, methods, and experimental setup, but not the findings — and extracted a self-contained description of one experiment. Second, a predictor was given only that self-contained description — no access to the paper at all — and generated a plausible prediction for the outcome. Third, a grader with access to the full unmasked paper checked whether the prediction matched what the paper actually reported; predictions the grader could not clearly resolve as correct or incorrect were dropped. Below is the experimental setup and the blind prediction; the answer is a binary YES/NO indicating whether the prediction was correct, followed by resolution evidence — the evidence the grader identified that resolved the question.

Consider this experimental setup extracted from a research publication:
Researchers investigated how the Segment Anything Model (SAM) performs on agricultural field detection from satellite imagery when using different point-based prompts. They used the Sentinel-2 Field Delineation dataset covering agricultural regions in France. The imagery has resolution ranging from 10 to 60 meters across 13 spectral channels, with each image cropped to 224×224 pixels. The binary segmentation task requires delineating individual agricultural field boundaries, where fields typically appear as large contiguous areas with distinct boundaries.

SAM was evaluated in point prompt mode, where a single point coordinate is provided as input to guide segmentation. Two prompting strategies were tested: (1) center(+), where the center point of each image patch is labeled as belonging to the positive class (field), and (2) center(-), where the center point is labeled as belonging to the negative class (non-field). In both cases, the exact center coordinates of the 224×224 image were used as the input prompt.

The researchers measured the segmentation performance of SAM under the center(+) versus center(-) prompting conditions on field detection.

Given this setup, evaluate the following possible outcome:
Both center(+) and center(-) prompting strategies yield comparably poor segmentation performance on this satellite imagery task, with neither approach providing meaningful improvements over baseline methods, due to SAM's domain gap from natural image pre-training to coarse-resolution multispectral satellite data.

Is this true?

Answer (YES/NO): NO